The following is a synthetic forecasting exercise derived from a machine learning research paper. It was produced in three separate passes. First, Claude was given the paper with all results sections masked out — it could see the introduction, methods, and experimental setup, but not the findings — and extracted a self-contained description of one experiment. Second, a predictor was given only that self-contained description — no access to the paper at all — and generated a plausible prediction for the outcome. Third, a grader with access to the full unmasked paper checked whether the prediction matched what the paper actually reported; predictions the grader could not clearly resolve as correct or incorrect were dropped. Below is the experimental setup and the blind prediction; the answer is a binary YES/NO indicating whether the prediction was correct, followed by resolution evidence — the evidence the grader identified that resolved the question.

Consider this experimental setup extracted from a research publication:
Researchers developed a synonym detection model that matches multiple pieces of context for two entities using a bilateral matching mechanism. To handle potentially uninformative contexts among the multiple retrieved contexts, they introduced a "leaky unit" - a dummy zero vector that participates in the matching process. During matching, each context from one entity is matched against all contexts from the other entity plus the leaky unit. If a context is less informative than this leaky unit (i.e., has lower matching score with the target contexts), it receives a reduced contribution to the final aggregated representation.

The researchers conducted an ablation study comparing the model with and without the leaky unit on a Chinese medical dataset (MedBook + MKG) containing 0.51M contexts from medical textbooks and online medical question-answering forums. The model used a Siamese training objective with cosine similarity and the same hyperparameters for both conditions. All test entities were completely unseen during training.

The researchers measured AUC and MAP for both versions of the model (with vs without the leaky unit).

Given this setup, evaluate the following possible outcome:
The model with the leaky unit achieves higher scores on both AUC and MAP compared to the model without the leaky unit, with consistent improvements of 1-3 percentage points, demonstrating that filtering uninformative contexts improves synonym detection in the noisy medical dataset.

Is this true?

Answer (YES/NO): NO